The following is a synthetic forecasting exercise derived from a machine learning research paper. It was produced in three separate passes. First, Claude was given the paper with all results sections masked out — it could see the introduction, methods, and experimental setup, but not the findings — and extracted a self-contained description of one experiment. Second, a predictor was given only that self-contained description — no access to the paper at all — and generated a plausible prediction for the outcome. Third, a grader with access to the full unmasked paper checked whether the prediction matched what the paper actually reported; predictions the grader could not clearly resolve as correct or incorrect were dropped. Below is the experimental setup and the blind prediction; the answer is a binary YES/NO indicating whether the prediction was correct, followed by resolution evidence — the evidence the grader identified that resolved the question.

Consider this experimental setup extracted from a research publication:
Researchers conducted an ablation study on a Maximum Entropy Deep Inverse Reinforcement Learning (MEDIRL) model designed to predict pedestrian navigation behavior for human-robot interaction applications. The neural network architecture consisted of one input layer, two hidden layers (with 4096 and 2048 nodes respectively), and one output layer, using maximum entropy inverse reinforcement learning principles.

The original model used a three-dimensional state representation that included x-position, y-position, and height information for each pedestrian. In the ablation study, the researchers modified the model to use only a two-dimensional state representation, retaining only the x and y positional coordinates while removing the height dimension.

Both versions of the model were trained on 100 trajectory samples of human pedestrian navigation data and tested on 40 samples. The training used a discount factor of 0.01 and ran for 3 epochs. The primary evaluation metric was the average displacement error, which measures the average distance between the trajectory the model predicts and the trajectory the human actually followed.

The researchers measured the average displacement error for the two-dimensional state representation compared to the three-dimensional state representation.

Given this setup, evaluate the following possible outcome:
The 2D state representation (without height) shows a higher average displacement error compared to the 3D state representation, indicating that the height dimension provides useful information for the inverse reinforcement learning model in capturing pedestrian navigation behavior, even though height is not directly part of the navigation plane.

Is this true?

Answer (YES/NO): NO